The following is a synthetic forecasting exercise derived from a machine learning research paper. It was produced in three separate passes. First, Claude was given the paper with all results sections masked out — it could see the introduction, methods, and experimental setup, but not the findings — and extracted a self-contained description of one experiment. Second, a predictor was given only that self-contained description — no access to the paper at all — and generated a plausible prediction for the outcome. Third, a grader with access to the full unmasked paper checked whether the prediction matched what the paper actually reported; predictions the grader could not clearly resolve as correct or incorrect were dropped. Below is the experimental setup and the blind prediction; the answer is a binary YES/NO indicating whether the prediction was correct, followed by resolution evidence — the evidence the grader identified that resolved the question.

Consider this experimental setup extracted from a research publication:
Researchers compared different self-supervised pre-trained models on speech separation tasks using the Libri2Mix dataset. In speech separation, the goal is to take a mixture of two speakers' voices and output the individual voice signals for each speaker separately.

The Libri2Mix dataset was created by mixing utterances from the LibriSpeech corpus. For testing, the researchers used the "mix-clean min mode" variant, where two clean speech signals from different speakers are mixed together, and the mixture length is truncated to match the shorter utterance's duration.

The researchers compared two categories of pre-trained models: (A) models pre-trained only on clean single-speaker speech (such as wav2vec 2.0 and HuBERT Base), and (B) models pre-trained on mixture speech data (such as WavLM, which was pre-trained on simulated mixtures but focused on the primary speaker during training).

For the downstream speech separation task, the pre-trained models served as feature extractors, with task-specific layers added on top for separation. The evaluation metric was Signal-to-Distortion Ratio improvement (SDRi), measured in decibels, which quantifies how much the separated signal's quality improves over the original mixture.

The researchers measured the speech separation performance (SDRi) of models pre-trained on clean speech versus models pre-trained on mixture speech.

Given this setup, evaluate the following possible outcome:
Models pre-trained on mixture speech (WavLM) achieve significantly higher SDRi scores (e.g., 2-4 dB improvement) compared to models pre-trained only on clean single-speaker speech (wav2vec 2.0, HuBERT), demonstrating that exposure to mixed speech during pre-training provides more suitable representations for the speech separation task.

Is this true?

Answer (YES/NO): NO